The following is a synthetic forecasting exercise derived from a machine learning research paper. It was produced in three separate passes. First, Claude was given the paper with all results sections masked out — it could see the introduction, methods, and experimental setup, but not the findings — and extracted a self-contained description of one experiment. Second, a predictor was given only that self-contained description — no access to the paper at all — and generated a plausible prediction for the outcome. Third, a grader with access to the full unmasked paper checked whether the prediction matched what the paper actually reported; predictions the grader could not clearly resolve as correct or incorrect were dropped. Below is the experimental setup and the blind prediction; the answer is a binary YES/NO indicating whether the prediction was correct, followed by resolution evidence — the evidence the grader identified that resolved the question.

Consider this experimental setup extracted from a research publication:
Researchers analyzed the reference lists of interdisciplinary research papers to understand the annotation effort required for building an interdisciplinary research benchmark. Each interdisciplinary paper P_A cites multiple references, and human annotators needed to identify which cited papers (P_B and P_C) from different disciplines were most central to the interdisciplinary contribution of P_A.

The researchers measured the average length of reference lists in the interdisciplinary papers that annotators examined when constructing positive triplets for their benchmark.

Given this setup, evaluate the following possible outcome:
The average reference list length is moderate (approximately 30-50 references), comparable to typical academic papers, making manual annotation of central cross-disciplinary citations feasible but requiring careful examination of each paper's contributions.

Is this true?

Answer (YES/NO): YES